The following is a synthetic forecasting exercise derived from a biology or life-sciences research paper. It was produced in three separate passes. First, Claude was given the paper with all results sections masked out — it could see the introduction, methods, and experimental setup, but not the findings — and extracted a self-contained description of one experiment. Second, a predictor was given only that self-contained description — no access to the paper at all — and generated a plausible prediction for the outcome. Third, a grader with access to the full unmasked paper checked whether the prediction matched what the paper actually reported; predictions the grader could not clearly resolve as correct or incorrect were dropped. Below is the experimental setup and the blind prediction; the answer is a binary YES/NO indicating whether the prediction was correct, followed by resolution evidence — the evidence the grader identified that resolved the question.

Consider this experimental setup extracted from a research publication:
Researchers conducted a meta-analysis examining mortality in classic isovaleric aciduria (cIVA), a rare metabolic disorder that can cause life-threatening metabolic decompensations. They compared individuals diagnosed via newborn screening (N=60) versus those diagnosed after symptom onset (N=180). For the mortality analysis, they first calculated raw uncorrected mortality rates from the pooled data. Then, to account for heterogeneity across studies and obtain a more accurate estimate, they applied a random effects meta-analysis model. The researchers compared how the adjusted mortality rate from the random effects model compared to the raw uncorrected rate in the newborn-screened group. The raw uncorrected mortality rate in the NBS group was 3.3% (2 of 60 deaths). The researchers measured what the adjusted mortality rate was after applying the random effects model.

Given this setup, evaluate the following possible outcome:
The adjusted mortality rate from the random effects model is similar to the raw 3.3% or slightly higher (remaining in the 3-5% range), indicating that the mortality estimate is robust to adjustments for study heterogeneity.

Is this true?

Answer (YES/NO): NO